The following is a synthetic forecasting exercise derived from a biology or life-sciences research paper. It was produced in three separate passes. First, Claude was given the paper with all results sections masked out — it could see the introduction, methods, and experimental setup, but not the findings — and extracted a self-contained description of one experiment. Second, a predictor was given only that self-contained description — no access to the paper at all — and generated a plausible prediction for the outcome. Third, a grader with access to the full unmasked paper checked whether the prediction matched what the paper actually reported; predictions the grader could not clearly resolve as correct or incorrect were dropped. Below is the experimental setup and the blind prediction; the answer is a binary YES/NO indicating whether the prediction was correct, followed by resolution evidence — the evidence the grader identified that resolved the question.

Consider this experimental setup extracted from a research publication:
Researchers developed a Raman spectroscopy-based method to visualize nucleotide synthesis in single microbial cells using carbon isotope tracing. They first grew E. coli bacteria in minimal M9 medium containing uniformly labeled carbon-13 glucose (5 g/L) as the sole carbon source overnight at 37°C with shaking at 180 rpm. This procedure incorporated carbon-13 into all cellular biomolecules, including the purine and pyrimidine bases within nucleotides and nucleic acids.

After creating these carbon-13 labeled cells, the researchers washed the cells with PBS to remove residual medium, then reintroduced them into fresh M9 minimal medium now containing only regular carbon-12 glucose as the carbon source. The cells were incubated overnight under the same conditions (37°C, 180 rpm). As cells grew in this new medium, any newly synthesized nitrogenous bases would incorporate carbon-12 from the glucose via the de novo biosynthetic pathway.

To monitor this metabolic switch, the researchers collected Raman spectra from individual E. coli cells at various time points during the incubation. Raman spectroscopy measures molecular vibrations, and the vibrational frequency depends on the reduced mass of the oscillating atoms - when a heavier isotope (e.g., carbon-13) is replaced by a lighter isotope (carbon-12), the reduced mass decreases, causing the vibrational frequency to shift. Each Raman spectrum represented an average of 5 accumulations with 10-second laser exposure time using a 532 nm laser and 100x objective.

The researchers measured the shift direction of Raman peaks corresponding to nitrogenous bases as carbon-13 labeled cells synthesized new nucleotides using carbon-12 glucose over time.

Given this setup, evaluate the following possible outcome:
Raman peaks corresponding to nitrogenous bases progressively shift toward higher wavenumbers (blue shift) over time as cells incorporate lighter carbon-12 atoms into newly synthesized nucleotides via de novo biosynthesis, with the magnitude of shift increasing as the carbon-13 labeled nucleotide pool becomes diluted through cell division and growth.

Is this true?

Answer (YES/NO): YES